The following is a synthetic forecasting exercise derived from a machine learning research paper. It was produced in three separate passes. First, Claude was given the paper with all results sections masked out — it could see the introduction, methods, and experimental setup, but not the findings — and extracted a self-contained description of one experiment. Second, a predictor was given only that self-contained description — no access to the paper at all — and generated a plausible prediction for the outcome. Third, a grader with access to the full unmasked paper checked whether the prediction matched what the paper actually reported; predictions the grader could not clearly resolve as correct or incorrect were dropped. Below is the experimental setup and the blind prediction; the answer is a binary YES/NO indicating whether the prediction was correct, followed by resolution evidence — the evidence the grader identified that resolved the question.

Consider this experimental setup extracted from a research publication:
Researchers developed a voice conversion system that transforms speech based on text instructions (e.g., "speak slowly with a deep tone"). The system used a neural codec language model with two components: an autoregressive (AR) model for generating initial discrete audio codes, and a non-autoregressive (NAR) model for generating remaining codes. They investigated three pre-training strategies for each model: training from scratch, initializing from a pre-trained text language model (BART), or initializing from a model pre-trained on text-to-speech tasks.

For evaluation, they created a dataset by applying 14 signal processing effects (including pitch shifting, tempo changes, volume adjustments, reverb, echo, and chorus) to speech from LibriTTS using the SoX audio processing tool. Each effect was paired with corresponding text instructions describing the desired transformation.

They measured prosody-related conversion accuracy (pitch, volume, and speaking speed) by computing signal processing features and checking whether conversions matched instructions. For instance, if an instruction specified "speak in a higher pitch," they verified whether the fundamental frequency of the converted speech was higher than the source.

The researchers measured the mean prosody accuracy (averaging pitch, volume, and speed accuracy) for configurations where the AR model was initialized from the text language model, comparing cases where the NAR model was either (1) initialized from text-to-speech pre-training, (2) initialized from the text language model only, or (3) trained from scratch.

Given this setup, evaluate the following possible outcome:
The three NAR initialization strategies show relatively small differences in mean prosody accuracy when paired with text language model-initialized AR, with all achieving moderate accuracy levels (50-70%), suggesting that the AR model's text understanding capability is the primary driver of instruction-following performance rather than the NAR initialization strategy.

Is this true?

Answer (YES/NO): NO